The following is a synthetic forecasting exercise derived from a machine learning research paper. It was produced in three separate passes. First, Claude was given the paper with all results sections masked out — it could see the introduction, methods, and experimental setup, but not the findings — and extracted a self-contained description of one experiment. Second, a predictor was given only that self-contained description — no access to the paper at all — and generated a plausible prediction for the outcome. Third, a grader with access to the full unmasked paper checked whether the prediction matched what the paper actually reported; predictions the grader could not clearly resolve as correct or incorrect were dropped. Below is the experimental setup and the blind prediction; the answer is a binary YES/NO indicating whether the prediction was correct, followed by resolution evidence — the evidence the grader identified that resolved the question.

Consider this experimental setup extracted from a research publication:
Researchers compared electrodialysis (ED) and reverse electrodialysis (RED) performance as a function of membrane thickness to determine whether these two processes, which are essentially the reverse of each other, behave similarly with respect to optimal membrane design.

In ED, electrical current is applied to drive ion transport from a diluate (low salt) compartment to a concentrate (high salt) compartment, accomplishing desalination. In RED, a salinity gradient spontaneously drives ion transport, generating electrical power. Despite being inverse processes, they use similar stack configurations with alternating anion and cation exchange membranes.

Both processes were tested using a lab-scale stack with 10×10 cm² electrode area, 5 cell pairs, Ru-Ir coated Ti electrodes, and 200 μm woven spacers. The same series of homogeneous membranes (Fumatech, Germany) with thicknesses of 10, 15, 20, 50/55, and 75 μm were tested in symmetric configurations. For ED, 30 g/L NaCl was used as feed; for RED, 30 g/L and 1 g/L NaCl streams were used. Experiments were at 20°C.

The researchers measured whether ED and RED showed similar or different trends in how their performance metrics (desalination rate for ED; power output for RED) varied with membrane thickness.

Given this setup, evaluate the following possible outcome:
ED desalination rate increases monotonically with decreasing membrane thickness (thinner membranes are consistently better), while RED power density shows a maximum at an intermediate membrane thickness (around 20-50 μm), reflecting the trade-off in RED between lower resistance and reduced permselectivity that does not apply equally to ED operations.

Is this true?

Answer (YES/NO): NO